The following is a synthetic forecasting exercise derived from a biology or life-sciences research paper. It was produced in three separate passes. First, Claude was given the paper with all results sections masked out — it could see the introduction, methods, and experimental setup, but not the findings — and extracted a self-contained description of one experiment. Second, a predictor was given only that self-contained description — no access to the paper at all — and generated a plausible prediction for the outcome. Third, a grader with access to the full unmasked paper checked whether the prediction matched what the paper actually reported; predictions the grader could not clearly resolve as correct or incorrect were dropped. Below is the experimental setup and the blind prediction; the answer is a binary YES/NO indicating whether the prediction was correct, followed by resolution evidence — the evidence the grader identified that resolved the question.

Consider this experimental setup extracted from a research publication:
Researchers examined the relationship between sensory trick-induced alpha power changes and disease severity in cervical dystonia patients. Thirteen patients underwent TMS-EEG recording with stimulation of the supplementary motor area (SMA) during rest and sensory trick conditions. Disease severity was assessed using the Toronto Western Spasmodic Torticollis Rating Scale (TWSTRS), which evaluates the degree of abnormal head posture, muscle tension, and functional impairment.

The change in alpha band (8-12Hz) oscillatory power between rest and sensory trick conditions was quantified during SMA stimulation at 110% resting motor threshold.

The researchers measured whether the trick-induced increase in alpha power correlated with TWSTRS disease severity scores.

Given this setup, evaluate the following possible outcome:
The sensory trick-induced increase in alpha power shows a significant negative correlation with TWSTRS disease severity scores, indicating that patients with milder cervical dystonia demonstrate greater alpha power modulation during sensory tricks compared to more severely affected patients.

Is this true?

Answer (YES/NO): YES